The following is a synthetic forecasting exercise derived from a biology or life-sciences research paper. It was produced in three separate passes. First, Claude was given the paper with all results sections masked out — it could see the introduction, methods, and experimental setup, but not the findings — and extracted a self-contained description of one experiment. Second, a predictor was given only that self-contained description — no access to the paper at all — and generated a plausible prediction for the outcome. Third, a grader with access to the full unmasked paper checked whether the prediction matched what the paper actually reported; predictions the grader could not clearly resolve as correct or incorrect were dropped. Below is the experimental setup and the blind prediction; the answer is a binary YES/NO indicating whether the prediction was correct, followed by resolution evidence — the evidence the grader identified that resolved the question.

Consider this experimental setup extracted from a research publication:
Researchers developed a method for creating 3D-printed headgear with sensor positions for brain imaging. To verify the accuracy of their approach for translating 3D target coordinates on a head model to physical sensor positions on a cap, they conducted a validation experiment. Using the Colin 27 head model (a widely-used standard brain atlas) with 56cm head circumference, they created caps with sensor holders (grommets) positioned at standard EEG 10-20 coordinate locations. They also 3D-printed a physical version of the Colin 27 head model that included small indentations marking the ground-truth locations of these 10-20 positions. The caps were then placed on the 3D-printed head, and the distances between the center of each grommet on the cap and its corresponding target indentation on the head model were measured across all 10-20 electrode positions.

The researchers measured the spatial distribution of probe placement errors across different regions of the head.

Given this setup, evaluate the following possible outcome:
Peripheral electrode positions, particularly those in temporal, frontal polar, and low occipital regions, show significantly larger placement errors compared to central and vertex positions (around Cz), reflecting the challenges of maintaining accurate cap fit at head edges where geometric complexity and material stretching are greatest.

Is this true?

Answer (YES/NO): NO